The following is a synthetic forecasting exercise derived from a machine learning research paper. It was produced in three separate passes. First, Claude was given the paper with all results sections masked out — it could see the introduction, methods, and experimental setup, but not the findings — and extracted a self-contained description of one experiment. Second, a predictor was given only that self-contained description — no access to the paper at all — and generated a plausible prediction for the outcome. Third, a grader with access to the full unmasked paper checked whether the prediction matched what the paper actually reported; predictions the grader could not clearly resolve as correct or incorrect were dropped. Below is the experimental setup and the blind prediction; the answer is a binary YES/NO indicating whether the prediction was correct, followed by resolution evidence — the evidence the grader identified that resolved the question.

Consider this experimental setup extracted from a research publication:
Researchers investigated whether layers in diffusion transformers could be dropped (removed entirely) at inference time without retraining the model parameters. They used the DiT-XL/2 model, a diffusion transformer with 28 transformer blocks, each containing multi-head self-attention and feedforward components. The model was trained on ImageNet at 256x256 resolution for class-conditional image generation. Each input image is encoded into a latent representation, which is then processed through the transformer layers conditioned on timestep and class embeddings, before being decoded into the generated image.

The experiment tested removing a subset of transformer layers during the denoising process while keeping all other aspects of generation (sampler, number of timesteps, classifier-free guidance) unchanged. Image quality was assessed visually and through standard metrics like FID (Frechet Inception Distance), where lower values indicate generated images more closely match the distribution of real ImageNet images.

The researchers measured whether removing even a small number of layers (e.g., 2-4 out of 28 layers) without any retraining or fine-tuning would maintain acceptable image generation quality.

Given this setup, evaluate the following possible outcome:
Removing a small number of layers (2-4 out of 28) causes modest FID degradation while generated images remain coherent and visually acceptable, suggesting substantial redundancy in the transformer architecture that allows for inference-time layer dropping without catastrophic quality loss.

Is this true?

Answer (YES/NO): NO